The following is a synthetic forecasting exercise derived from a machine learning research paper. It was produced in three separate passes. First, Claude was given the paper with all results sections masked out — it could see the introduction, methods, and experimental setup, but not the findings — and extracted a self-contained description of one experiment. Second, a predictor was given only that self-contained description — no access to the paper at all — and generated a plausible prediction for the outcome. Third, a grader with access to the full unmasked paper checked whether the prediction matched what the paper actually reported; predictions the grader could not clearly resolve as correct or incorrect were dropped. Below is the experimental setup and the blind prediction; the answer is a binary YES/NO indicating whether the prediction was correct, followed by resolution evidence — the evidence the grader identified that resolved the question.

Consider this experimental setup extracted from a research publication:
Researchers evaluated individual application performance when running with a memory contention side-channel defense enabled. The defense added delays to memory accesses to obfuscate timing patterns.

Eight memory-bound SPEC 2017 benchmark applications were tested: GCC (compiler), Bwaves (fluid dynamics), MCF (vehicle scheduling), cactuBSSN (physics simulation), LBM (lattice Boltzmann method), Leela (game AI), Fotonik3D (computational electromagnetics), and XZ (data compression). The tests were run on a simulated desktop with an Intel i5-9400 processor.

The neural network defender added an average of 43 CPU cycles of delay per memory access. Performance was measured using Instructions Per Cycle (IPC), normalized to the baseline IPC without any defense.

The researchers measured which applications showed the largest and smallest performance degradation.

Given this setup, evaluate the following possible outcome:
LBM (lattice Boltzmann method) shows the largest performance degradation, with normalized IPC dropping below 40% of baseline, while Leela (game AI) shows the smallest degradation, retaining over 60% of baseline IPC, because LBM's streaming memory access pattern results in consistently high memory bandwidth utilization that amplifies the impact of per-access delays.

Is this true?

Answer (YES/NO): NO